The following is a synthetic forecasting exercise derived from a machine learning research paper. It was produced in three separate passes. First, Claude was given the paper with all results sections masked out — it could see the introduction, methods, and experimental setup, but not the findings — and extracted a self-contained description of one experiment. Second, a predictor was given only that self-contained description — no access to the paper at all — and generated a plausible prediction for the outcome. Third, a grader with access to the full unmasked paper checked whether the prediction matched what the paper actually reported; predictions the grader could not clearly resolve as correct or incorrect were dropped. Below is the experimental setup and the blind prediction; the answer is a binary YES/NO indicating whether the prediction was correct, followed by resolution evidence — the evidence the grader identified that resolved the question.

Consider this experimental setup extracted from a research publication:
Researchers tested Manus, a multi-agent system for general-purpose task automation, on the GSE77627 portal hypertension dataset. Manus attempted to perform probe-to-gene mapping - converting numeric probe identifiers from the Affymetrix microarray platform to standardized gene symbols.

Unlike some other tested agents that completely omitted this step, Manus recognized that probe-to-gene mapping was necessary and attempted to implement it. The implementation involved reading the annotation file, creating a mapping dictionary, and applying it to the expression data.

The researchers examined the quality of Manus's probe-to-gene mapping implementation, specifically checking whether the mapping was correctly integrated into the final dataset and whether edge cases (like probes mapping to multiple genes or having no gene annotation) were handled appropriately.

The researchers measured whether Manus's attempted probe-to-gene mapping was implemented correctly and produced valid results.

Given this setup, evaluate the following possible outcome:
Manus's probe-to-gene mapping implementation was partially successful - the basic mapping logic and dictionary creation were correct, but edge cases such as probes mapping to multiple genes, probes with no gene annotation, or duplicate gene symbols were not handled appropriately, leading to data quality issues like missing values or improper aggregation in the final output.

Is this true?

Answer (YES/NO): YES